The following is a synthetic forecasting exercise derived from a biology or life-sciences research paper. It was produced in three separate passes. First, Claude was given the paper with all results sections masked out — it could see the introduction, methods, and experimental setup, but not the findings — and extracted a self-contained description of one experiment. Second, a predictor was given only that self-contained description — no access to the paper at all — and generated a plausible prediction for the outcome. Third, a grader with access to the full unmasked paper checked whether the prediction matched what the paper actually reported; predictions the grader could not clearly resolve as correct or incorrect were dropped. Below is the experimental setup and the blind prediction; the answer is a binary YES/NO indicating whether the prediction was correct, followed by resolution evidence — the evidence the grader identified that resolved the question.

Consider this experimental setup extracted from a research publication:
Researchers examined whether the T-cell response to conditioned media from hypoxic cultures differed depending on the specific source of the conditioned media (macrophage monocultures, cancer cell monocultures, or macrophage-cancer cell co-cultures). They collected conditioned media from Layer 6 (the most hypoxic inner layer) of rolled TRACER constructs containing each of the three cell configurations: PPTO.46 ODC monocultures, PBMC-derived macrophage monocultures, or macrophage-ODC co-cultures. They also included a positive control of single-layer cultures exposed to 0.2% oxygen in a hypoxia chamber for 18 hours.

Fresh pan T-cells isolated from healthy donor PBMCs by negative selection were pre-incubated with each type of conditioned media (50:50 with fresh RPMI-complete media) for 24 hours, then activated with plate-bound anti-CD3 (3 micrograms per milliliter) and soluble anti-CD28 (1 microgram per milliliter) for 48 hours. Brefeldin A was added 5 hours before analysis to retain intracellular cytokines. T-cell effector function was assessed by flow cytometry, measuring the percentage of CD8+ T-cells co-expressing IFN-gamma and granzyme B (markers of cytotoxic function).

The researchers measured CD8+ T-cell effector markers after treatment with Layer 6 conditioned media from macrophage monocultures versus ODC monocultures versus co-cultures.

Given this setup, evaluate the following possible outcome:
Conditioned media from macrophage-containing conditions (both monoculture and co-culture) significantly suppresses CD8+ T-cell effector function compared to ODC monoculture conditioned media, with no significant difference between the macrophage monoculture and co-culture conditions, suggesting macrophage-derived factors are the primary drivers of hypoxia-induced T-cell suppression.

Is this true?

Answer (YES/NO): NO